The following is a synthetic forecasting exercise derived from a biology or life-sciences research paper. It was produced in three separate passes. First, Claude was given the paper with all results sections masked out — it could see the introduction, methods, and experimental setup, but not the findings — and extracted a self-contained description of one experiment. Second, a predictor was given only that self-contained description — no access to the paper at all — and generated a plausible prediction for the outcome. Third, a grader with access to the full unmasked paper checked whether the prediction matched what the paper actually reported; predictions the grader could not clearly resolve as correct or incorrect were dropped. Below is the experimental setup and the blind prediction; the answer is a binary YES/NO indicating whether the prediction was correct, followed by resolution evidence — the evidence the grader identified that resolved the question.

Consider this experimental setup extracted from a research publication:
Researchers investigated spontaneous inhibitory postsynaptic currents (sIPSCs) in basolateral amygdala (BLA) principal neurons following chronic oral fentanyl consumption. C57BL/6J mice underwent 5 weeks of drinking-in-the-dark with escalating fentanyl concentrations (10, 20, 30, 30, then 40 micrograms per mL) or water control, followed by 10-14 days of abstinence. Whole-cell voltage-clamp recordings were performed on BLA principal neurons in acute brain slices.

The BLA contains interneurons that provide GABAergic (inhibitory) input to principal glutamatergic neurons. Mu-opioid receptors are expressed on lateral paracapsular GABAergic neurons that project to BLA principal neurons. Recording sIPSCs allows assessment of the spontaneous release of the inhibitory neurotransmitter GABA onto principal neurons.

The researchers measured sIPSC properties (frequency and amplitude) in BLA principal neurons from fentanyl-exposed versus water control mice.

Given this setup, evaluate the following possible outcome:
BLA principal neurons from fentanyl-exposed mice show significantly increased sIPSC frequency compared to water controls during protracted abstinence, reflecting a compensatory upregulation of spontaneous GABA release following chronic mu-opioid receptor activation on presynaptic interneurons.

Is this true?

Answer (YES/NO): NO